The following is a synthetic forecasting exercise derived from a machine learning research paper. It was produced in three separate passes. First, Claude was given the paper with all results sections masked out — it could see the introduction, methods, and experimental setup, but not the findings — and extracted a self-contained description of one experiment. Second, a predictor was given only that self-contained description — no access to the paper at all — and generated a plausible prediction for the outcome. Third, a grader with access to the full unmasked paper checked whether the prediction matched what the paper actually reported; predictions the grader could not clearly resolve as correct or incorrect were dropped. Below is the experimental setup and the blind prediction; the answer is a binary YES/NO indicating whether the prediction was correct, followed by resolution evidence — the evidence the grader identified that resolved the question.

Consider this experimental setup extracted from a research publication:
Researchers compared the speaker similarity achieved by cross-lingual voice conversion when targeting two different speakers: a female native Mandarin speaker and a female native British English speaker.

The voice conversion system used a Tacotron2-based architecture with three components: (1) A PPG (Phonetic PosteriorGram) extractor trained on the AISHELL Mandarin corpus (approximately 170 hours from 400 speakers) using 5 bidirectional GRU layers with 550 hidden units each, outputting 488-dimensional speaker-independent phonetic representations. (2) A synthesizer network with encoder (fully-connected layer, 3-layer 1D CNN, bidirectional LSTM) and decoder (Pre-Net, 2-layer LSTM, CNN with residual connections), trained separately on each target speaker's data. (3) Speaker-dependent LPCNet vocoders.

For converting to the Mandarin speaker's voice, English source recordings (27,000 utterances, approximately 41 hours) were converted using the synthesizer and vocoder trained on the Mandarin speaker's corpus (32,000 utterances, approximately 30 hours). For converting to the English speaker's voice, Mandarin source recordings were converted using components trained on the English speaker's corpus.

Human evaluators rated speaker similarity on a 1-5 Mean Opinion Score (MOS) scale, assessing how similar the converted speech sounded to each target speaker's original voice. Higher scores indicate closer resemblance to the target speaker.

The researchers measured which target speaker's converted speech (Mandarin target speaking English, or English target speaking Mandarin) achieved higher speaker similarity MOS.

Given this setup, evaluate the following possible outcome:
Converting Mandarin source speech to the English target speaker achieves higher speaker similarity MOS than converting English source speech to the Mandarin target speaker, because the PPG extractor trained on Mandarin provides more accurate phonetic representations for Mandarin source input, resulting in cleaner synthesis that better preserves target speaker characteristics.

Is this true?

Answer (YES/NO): NO